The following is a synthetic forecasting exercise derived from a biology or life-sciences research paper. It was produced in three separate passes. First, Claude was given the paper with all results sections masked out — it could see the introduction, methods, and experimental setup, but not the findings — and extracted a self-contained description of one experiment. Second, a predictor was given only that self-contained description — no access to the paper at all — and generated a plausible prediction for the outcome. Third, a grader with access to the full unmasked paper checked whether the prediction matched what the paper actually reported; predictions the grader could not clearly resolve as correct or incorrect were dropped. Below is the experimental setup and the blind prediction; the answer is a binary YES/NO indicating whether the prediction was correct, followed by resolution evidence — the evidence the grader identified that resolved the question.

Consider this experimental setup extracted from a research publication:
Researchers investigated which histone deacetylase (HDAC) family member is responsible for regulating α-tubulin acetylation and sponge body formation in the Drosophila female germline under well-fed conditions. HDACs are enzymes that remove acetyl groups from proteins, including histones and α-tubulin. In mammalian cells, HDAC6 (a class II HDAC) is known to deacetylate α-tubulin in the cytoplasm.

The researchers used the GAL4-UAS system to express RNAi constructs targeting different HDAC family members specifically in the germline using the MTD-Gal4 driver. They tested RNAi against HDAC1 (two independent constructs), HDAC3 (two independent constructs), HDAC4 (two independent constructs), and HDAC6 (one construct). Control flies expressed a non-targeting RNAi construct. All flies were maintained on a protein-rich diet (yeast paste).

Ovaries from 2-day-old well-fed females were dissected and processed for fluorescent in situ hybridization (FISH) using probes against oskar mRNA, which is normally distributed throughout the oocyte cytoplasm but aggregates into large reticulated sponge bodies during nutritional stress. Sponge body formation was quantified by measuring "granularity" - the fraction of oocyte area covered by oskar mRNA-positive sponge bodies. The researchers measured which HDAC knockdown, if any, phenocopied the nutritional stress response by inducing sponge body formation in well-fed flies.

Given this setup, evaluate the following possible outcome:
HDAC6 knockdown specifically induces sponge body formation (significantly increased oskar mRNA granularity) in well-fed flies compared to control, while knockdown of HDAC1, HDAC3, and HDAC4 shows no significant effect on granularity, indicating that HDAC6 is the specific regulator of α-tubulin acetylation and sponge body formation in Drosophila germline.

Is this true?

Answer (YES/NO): NO